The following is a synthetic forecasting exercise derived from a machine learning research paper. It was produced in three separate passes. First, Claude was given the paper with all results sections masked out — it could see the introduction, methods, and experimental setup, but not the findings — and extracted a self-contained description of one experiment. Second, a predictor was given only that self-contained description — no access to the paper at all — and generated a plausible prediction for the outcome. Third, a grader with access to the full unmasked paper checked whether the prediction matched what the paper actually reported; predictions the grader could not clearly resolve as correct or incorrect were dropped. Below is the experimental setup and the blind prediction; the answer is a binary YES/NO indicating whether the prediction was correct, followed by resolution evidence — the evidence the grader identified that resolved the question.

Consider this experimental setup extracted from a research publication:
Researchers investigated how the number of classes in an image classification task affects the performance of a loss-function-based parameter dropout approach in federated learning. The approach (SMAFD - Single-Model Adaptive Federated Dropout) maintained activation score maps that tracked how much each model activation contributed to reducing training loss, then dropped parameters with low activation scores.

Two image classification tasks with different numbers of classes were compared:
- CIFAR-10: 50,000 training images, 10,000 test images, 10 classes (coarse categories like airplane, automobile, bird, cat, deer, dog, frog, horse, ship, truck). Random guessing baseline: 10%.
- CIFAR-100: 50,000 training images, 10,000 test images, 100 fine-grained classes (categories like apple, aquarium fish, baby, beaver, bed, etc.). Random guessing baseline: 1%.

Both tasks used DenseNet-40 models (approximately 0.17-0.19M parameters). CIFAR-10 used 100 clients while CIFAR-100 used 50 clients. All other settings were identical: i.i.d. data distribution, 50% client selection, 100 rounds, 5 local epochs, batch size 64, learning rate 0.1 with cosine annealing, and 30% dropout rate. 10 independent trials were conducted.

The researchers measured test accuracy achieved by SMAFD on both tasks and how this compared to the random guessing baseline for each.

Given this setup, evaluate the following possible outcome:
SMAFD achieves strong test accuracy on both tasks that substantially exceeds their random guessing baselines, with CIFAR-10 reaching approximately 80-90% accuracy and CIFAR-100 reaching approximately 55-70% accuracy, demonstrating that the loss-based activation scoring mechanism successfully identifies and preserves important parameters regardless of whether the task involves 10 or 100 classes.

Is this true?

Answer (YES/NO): NO